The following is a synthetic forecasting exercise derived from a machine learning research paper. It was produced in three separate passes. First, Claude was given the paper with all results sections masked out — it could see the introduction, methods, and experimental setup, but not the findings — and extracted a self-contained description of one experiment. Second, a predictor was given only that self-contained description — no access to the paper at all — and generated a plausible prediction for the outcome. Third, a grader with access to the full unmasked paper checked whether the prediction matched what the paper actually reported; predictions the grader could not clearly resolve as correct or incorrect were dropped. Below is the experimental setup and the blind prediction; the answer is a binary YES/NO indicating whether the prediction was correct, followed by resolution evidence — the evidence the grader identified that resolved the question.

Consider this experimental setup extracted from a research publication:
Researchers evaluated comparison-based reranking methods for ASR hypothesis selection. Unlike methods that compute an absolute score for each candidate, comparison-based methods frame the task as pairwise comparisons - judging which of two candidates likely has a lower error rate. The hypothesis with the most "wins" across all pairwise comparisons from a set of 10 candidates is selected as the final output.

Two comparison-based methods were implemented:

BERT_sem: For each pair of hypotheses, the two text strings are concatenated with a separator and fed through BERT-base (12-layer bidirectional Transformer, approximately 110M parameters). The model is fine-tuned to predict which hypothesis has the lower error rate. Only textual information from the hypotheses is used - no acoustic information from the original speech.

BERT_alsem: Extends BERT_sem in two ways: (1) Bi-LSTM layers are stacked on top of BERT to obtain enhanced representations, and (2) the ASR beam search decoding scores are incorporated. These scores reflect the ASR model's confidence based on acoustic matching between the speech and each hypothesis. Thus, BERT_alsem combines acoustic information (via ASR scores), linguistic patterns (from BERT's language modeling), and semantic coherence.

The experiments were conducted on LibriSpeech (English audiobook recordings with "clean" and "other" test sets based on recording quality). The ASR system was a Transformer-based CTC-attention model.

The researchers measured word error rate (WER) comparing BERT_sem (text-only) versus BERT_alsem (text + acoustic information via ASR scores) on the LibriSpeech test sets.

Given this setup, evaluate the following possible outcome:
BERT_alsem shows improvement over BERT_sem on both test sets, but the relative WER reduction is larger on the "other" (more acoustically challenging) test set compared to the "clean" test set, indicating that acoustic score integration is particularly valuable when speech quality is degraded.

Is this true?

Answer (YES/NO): NO